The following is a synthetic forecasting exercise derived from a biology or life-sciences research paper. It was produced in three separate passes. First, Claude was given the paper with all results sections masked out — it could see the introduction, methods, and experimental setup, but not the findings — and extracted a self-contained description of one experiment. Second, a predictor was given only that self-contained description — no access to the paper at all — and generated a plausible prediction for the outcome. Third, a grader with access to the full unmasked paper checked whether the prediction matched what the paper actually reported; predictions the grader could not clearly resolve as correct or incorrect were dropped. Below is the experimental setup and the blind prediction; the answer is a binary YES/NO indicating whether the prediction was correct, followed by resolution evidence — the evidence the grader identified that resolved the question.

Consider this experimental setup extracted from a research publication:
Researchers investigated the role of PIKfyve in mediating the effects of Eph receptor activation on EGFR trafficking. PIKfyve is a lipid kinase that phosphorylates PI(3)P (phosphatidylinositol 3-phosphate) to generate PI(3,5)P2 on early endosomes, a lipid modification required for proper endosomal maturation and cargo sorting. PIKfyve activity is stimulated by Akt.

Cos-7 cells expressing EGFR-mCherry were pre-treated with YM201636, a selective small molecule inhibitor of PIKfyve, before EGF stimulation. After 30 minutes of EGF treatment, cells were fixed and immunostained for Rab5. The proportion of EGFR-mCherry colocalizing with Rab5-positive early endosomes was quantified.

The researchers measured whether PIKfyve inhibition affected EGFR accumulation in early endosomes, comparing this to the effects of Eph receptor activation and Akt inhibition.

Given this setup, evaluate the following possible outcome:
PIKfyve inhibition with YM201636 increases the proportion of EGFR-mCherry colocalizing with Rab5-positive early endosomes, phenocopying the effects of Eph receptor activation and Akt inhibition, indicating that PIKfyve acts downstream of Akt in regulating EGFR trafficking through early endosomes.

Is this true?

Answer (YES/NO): YES